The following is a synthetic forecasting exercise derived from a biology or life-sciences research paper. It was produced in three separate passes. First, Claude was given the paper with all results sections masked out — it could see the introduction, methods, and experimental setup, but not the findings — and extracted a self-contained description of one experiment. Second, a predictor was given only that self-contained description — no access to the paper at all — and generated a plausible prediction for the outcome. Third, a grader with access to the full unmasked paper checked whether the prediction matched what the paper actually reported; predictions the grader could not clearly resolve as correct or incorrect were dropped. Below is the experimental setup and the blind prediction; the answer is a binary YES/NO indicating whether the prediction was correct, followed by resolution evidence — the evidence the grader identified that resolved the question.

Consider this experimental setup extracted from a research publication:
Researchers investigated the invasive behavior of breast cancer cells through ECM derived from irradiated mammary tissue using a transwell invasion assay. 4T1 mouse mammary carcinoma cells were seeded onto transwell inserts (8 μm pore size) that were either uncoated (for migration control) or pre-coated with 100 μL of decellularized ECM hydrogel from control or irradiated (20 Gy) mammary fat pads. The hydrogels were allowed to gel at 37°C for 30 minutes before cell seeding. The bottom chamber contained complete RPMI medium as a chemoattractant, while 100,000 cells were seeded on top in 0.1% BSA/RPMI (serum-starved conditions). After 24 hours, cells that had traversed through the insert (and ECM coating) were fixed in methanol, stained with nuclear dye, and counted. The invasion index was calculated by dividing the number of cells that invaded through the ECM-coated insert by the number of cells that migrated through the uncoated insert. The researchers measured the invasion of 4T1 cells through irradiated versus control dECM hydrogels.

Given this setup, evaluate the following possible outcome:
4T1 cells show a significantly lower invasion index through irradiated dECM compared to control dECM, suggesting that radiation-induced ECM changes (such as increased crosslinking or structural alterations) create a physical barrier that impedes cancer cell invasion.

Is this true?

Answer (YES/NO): NO